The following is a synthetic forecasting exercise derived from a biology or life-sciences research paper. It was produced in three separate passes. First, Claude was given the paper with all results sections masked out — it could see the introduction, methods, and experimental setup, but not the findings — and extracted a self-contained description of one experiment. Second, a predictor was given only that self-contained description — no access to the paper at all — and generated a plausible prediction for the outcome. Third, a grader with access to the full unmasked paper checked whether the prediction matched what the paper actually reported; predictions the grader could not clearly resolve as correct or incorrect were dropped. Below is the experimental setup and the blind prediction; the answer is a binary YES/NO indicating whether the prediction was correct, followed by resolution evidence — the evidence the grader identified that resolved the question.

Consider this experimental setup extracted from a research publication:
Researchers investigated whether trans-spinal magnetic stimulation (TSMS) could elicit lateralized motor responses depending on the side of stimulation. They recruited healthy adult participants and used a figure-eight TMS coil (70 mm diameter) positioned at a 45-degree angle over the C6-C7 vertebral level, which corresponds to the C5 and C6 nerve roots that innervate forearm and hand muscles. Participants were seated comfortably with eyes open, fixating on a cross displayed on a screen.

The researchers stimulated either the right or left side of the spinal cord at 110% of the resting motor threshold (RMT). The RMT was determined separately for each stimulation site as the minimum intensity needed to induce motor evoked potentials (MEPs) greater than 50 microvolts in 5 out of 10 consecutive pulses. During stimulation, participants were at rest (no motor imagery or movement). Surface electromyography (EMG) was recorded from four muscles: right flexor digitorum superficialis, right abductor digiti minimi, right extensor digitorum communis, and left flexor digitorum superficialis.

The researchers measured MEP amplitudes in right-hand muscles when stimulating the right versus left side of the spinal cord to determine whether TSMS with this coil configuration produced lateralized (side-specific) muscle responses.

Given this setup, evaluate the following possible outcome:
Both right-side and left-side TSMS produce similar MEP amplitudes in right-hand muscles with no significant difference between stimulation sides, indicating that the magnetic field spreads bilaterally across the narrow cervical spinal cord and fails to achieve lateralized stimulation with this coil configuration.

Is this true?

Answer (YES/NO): NO